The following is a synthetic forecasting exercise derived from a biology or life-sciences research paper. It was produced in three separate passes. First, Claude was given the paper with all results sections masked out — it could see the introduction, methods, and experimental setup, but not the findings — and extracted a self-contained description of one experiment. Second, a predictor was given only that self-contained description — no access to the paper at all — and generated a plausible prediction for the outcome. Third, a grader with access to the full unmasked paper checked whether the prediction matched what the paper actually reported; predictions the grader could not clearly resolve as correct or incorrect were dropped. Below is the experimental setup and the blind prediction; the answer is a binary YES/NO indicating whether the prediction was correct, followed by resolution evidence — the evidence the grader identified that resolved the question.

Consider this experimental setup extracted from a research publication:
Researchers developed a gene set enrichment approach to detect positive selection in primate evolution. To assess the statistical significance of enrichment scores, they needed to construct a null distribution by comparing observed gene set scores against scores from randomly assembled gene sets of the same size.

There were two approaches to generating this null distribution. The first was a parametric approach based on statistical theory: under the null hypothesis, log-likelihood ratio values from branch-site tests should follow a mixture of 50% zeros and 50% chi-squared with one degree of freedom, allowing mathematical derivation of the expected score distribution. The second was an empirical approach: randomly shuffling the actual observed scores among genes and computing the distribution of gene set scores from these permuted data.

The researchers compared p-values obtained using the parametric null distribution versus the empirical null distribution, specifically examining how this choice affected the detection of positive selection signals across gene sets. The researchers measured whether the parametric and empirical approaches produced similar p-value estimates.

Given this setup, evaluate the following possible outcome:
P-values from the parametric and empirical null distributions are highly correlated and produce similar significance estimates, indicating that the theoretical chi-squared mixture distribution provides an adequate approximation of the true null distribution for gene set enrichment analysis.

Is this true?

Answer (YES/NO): NO